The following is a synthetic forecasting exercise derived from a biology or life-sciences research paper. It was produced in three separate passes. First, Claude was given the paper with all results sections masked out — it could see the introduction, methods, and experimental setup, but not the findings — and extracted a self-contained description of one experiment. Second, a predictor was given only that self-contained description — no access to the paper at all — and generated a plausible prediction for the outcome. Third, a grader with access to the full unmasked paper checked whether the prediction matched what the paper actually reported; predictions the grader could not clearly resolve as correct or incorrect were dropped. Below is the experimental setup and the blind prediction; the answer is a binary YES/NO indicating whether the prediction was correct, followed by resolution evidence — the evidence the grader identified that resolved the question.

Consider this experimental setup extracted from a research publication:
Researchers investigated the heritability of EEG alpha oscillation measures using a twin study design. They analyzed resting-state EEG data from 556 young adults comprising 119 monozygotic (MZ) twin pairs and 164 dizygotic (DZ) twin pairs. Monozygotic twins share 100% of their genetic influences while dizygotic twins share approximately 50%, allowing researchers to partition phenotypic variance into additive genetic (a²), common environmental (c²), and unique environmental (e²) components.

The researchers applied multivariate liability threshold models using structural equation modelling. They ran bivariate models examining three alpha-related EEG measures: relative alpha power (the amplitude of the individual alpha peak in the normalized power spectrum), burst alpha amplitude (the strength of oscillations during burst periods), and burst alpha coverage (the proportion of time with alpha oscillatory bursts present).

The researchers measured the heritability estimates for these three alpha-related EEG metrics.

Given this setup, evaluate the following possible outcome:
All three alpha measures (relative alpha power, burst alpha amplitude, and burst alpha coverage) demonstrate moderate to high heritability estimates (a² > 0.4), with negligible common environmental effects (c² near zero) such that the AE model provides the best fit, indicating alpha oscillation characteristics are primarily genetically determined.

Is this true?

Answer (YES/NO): NO